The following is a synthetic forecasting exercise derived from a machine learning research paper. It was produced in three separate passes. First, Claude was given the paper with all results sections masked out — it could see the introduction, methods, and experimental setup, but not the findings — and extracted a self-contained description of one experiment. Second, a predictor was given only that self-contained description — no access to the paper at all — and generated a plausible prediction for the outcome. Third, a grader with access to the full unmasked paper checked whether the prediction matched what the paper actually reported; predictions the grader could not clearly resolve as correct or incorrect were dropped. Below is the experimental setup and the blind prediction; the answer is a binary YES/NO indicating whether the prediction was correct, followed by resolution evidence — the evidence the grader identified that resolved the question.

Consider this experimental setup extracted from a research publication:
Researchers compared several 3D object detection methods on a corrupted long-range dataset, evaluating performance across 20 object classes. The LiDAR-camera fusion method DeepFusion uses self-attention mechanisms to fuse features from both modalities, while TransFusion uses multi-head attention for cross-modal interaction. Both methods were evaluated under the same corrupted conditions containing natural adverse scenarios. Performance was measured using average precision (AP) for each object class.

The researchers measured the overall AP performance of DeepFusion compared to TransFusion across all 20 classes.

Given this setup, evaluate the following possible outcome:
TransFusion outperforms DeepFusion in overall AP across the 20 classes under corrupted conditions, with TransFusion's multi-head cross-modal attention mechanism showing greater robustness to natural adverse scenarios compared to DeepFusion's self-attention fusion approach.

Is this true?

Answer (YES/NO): NO